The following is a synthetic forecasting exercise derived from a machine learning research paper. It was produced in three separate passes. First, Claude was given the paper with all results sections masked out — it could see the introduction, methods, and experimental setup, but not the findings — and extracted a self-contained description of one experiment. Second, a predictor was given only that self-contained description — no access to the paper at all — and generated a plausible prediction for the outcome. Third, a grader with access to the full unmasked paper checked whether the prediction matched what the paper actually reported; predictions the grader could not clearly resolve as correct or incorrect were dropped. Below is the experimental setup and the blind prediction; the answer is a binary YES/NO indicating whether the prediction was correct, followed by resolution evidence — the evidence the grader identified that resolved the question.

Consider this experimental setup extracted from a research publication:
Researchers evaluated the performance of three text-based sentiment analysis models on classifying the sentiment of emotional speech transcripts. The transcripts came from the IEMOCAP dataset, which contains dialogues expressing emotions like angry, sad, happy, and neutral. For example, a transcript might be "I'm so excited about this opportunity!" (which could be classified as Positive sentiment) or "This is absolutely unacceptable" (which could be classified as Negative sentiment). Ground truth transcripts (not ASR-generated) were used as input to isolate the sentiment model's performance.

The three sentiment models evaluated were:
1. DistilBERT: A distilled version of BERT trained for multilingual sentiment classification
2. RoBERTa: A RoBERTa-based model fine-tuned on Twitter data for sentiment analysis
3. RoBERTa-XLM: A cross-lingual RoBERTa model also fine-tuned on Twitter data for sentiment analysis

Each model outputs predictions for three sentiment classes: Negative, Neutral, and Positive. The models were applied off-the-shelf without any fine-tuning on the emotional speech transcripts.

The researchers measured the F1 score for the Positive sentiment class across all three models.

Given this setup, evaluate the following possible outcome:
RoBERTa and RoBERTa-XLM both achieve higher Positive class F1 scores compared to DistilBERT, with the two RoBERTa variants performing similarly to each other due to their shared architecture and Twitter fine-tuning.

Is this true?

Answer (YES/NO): NO